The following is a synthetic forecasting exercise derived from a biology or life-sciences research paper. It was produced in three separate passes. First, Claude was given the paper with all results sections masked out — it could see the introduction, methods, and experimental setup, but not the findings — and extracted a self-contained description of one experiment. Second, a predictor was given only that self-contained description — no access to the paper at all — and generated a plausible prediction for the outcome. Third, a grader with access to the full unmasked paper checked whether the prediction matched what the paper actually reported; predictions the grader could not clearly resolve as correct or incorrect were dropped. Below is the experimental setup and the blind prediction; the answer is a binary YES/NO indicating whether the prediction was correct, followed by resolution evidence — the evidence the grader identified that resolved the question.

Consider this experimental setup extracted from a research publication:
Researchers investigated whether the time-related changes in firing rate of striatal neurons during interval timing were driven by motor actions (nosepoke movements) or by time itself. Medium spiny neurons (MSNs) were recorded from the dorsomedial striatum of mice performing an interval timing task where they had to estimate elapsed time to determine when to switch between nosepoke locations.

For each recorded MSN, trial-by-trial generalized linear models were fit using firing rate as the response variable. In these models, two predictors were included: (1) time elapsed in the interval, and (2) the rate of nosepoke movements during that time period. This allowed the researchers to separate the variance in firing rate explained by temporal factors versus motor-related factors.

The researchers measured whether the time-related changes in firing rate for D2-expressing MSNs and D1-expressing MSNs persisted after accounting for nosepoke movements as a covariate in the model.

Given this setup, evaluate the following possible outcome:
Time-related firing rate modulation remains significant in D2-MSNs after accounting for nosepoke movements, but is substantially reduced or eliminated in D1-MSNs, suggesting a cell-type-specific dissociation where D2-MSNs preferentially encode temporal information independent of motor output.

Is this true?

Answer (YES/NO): NO